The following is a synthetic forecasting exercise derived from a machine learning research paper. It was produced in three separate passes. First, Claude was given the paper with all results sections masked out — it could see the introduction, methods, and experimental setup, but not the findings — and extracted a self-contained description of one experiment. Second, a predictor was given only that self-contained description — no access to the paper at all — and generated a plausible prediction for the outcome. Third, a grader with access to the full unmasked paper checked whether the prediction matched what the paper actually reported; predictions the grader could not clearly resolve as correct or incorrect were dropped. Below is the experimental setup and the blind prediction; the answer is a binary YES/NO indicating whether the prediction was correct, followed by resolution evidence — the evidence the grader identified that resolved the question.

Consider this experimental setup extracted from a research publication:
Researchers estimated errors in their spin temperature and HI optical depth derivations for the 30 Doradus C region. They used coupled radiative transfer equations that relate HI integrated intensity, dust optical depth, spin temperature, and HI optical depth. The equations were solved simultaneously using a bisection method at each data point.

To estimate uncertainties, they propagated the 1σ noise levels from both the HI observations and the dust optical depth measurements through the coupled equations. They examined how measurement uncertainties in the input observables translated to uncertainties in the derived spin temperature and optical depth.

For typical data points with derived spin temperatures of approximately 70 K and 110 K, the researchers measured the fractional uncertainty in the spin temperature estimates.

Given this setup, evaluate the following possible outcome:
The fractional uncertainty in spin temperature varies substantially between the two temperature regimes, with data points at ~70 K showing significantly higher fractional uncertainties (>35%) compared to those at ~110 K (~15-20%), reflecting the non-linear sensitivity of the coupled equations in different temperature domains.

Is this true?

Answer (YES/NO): NO